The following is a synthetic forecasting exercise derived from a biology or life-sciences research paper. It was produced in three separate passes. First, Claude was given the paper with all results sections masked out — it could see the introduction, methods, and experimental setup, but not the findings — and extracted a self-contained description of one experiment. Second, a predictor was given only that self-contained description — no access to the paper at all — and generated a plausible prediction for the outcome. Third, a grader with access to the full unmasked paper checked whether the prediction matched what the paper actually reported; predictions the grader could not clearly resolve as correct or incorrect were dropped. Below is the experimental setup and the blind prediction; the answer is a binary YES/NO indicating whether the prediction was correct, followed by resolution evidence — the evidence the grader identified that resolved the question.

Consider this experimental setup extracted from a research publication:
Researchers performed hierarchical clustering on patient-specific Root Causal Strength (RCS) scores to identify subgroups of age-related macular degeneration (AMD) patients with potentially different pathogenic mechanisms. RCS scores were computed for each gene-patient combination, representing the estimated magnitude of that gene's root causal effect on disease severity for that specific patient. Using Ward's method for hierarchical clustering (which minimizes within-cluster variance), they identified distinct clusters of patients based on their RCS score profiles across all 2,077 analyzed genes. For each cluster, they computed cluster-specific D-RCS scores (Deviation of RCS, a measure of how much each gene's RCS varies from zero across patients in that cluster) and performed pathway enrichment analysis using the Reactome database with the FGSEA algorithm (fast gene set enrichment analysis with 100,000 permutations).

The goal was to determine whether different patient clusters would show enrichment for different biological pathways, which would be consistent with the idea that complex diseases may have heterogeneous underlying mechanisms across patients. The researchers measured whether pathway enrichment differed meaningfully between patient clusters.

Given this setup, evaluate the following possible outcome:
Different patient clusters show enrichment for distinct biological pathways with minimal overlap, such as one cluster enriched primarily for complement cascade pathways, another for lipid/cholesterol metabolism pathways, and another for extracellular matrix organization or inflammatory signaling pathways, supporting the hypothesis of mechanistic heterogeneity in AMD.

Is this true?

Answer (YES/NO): NO